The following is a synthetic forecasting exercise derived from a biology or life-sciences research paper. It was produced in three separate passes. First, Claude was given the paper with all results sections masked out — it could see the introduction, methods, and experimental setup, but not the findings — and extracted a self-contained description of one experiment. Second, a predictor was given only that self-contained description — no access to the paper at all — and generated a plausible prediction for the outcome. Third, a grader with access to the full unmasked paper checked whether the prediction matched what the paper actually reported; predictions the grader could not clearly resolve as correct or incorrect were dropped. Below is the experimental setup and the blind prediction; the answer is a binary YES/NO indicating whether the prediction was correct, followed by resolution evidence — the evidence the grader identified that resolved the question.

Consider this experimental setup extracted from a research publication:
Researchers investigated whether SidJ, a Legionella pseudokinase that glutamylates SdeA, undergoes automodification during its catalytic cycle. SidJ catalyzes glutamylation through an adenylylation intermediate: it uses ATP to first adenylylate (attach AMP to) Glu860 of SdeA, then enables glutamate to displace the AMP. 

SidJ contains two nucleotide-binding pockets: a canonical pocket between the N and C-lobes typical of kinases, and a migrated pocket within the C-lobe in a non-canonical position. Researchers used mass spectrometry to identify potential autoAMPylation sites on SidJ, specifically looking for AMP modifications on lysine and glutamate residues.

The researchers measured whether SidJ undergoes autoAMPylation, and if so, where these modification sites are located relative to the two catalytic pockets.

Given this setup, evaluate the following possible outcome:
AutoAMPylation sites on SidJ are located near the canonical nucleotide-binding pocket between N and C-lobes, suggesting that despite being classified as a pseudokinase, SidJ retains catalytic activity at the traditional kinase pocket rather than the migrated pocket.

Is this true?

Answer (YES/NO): NO